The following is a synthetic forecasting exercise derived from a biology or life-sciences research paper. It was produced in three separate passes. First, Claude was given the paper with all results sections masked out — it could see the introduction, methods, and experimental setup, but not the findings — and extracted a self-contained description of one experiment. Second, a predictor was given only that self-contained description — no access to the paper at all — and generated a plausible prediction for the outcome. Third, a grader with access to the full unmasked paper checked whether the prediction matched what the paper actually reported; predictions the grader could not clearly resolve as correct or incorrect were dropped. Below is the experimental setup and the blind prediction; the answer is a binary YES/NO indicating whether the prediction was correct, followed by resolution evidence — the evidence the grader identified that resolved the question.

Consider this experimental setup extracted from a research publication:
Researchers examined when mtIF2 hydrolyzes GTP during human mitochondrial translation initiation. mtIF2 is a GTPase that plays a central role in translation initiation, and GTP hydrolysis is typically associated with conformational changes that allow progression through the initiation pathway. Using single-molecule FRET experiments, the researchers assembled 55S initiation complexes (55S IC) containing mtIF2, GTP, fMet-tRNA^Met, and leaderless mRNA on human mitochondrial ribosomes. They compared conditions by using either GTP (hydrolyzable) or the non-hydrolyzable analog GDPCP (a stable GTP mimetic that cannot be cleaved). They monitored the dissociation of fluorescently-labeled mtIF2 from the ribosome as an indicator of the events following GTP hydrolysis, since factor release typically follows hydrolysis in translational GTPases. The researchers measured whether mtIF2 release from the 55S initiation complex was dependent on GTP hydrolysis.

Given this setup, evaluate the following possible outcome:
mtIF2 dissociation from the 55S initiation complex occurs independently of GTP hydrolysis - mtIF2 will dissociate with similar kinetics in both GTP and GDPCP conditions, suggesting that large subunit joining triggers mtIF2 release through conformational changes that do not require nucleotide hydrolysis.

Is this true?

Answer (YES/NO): NO